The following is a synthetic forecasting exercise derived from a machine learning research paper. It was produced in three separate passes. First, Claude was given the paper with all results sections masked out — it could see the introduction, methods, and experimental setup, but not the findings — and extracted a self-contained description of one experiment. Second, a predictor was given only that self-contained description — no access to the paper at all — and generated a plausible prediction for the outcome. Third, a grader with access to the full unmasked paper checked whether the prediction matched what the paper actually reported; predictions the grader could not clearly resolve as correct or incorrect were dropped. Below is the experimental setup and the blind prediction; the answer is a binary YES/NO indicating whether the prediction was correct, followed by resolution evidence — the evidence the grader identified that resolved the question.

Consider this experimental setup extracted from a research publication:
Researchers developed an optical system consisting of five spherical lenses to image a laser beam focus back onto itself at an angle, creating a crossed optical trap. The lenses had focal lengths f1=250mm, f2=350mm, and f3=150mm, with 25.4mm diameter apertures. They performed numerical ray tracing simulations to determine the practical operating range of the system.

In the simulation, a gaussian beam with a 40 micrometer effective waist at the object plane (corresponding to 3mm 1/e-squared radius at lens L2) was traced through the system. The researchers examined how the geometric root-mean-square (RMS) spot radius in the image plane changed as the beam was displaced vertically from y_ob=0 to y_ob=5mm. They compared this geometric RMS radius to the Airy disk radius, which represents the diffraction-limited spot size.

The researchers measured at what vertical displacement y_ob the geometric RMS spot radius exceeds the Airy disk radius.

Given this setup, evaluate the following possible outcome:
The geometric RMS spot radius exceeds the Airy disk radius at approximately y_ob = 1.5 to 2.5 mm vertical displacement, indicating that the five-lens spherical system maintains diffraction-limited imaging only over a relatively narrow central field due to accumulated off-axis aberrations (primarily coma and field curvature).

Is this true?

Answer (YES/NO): NO